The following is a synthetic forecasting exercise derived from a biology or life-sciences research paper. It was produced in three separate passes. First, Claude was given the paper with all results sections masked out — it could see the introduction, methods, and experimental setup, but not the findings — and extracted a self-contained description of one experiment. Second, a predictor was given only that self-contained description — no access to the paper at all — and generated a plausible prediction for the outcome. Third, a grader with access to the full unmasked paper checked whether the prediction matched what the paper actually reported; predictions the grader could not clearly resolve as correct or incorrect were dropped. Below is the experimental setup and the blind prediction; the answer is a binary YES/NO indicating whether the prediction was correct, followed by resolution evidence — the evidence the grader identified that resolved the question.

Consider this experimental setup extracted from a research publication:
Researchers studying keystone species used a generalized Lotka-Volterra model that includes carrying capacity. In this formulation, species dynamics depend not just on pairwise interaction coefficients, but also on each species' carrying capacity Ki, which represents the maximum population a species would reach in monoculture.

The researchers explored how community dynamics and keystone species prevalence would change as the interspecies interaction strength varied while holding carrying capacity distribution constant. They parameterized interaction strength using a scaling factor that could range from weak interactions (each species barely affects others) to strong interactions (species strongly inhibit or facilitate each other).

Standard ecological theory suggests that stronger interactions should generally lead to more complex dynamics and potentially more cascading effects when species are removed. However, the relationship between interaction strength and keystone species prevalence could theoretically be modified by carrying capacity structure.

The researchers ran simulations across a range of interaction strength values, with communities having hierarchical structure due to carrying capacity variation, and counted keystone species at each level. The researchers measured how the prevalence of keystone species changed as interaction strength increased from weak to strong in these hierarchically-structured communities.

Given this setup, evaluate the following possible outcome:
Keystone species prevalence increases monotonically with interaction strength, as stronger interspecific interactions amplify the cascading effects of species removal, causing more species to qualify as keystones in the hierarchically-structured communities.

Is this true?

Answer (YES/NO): NO